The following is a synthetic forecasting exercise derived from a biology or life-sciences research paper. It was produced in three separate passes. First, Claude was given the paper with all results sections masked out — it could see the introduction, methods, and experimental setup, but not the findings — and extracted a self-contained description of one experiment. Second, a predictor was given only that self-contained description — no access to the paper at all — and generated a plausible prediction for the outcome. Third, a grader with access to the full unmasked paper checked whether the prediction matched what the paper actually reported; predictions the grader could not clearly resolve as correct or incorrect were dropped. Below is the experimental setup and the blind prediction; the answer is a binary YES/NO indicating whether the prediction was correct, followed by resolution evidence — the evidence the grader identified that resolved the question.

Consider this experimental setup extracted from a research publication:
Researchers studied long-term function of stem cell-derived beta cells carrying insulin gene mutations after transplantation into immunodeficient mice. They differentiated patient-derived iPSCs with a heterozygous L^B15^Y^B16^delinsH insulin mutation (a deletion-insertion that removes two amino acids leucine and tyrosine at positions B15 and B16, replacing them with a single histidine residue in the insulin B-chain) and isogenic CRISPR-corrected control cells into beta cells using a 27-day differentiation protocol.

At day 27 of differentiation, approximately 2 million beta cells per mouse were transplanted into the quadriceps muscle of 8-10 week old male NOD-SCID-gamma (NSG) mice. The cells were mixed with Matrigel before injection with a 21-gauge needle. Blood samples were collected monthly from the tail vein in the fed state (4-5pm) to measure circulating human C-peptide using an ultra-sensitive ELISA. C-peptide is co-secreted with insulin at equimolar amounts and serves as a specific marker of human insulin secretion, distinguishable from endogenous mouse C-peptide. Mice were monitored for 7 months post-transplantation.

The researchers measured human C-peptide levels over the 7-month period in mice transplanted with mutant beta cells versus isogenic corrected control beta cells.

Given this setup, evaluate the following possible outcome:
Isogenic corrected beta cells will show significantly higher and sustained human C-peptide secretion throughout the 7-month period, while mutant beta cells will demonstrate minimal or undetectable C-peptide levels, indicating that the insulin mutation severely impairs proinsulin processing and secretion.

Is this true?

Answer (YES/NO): YES